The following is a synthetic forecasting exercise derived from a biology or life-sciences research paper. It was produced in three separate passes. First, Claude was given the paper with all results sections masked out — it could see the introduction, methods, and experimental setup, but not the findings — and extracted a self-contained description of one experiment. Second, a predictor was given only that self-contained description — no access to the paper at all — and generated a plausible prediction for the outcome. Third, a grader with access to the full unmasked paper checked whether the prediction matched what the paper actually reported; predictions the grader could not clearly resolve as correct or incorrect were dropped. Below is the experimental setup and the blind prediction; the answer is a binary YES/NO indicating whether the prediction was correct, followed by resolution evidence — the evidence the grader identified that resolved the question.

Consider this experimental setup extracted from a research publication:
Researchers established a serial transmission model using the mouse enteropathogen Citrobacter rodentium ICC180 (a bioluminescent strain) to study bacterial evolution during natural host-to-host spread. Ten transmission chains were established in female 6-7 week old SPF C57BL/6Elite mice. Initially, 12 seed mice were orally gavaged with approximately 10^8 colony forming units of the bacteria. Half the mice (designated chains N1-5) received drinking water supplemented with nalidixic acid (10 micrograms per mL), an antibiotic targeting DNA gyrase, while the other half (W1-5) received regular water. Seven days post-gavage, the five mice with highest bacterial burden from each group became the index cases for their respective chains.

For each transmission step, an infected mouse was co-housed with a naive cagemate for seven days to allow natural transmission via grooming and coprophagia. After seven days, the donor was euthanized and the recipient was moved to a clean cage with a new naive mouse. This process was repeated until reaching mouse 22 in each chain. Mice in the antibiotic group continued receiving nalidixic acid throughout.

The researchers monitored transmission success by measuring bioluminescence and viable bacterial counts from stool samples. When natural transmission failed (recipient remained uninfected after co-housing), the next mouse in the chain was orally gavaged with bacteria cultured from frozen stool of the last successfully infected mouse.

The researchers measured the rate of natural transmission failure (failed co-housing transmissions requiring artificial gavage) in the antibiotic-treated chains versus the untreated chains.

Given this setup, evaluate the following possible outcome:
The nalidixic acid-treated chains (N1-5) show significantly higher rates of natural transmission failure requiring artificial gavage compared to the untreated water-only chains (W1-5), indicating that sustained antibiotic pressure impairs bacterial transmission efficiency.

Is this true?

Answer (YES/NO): NO